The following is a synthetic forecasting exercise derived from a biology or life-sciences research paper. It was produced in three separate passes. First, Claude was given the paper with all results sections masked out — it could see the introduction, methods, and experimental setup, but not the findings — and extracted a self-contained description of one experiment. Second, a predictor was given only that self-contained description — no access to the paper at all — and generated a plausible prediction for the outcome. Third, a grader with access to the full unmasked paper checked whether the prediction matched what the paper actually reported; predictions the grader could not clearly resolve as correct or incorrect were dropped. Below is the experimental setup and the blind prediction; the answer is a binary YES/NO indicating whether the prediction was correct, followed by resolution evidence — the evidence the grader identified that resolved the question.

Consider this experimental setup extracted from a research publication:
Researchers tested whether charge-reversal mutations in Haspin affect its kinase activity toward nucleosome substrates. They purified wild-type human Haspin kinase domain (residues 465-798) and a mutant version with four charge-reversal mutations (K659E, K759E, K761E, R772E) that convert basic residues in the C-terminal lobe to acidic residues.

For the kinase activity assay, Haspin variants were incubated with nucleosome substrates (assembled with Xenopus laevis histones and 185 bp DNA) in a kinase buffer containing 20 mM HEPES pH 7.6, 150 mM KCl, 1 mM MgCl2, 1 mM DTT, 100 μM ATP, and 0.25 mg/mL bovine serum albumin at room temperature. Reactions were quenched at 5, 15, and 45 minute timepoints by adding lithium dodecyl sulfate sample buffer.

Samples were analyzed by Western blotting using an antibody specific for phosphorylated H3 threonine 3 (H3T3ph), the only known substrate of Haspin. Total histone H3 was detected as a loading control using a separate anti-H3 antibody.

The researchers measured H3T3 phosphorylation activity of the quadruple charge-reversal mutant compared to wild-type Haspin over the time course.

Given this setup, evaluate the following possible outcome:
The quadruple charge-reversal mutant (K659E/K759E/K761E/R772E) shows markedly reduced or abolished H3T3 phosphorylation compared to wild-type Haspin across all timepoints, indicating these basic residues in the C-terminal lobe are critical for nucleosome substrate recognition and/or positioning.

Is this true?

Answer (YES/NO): YES